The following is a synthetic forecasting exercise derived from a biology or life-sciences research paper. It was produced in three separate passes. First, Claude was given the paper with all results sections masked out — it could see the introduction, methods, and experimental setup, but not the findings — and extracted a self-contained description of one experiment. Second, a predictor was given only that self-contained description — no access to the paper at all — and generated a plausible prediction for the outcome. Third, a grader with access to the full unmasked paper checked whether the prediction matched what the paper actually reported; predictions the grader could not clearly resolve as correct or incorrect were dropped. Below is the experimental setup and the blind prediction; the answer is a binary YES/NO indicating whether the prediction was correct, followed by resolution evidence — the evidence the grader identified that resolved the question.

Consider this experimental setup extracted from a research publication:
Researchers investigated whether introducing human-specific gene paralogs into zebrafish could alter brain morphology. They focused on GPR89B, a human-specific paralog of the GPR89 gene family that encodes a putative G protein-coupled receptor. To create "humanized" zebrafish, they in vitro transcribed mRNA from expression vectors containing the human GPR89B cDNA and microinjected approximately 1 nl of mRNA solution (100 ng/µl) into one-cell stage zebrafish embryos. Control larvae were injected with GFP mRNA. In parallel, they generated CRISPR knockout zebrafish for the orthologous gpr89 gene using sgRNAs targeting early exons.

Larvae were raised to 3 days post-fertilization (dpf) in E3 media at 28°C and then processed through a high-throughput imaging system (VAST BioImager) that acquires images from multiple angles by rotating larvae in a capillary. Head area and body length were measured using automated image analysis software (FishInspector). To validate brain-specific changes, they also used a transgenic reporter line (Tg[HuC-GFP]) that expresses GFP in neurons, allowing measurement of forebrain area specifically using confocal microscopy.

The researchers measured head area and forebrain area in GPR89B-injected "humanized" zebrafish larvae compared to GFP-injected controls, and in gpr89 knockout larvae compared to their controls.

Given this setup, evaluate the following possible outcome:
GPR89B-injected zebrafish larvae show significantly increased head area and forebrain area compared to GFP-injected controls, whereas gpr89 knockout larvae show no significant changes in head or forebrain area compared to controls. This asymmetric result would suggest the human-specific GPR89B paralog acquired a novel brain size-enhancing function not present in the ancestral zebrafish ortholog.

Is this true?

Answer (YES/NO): NO